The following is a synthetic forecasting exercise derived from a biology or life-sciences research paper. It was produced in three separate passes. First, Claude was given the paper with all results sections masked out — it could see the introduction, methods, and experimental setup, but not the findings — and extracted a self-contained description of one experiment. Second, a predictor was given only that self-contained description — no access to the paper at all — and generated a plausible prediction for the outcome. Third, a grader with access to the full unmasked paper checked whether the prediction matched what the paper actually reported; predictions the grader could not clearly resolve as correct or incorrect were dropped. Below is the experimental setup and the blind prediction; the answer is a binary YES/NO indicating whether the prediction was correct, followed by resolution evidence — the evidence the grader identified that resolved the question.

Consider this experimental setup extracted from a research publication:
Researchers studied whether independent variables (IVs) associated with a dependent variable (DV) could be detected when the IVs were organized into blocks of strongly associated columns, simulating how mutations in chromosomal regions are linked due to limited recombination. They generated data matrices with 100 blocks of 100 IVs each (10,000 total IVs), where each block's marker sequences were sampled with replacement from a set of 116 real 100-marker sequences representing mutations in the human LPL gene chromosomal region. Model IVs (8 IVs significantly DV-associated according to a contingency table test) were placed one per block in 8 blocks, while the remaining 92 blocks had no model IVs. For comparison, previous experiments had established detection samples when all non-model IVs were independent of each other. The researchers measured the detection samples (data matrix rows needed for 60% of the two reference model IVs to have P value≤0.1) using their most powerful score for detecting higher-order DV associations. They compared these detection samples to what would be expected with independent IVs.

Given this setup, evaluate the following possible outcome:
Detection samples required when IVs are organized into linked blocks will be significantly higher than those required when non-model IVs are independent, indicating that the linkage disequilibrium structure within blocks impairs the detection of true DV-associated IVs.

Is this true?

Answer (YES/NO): NO